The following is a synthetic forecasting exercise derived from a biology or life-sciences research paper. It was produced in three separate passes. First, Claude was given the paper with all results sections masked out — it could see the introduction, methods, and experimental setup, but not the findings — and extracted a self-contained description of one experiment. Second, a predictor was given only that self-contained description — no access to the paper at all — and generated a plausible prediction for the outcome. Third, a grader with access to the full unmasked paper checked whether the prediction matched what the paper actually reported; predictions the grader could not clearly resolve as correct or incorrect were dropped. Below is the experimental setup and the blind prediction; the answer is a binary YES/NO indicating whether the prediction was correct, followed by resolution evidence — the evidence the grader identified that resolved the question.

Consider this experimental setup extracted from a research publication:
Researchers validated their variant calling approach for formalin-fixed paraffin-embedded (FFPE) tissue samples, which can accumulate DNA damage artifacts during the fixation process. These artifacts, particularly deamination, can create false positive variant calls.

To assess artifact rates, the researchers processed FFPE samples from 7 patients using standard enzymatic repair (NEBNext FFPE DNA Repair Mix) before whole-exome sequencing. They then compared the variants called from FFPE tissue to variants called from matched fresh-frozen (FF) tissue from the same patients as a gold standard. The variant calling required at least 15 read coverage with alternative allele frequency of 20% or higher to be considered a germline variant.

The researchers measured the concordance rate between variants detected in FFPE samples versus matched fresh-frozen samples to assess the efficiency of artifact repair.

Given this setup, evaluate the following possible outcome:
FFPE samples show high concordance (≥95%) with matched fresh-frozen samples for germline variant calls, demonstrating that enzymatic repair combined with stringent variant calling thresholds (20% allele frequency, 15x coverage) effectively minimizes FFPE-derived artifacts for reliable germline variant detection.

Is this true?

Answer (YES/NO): YES